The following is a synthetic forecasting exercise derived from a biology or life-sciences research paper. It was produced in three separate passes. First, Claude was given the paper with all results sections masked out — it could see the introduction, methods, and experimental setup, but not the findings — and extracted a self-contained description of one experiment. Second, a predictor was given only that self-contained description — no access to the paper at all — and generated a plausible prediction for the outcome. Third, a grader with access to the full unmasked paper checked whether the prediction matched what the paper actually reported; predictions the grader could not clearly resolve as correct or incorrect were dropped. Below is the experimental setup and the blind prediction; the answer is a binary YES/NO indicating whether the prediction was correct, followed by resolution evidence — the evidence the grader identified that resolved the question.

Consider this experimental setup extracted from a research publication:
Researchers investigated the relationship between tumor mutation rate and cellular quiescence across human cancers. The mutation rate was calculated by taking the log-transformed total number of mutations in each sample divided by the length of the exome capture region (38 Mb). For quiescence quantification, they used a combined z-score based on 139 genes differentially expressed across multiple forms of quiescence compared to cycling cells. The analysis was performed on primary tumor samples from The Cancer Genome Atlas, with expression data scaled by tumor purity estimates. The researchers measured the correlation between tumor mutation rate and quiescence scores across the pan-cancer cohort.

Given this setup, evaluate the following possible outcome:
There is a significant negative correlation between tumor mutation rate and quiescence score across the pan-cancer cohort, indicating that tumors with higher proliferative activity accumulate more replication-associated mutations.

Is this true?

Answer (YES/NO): YES